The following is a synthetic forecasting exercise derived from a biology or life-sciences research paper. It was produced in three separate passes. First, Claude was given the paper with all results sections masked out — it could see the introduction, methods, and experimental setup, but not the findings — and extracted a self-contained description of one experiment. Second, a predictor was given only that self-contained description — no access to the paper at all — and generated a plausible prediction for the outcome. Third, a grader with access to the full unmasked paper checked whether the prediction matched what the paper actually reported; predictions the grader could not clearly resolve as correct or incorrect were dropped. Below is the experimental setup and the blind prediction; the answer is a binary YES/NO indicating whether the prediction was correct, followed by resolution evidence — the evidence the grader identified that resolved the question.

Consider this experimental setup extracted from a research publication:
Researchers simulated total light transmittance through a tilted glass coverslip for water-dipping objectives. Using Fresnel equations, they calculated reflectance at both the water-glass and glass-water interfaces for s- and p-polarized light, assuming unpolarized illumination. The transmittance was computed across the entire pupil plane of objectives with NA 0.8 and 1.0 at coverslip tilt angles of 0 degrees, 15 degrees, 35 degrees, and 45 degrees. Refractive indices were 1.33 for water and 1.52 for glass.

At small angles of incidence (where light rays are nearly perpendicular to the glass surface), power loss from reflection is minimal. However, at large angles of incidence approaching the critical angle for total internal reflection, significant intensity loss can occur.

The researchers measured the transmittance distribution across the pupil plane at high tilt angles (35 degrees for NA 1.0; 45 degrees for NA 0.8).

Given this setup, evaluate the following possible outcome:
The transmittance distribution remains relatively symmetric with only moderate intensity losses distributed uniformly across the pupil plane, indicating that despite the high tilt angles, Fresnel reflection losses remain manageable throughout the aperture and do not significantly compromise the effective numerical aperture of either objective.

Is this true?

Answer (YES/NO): NO